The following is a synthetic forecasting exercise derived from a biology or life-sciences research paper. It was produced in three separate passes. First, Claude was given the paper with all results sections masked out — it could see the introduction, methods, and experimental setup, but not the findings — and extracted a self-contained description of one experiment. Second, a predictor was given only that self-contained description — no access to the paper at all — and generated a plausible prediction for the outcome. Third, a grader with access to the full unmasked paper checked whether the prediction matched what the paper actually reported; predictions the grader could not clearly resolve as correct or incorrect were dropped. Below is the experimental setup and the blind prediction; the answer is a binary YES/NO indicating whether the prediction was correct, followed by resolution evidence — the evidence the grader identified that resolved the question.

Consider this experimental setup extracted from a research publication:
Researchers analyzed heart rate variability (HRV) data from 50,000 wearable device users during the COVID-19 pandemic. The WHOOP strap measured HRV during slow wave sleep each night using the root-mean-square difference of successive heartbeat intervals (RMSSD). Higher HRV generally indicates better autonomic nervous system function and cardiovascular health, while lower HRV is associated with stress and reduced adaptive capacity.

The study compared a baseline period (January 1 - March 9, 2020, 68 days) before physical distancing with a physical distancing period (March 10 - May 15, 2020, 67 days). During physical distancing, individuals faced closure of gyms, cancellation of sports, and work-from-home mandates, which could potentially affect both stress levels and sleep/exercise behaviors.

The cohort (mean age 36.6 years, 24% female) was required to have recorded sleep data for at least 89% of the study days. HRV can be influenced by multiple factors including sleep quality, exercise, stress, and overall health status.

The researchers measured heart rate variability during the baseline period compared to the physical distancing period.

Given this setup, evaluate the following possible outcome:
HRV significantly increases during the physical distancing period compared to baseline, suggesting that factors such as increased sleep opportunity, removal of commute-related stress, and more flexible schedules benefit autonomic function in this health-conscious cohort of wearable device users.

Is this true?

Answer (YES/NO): YES